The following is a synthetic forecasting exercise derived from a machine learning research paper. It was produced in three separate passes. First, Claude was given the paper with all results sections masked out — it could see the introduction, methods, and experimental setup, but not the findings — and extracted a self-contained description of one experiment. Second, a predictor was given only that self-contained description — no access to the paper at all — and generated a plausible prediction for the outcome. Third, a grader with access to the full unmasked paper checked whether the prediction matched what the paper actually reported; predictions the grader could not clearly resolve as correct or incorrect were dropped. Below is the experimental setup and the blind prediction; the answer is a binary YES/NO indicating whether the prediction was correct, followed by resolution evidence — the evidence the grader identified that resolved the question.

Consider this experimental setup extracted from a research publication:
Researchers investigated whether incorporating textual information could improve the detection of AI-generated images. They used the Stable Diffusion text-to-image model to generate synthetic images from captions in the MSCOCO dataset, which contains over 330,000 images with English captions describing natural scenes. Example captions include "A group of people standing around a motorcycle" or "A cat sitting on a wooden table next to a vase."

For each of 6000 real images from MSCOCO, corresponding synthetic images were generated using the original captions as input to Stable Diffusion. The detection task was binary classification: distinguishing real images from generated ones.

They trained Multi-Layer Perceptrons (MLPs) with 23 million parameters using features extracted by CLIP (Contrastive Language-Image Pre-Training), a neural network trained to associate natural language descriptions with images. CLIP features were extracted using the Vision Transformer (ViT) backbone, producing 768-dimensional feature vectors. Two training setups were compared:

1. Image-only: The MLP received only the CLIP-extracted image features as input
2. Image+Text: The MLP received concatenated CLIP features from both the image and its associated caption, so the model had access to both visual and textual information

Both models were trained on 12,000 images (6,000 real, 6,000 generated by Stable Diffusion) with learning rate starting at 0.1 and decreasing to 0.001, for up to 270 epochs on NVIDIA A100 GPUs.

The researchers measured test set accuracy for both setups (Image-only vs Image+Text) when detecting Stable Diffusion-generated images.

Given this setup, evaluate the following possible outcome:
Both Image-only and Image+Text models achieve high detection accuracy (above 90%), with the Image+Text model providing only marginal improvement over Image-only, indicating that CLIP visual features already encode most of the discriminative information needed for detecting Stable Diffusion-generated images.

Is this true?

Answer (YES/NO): NO